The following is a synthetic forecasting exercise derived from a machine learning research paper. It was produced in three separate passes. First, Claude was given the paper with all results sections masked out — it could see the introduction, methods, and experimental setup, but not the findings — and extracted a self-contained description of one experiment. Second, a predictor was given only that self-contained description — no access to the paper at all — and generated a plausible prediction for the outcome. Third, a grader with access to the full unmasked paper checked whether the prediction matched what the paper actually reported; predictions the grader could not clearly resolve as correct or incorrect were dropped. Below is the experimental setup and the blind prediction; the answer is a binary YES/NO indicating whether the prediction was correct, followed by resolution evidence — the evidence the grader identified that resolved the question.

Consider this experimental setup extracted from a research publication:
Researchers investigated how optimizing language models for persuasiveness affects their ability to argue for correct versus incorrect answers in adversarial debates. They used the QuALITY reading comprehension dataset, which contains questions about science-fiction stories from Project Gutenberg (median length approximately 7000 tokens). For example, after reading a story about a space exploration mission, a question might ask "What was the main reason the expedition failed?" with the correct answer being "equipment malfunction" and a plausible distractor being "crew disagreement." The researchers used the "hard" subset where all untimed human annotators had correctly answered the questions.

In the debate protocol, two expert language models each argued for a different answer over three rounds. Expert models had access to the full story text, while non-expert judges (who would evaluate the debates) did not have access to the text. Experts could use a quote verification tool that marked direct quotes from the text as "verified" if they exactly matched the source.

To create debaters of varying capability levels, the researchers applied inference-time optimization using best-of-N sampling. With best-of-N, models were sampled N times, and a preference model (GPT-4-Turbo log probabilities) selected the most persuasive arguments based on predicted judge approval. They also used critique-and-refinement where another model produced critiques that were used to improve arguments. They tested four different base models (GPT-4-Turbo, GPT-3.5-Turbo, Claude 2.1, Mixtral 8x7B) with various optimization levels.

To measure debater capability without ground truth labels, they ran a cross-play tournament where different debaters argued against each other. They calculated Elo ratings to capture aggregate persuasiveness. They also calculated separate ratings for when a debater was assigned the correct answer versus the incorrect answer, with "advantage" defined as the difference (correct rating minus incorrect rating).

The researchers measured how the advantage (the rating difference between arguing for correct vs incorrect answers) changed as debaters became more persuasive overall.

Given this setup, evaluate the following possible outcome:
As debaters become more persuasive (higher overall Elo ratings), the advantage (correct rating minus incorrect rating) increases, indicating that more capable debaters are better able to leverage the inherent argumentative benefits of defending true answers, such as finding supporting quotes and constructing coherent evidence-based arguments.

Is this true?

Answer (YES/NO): YES